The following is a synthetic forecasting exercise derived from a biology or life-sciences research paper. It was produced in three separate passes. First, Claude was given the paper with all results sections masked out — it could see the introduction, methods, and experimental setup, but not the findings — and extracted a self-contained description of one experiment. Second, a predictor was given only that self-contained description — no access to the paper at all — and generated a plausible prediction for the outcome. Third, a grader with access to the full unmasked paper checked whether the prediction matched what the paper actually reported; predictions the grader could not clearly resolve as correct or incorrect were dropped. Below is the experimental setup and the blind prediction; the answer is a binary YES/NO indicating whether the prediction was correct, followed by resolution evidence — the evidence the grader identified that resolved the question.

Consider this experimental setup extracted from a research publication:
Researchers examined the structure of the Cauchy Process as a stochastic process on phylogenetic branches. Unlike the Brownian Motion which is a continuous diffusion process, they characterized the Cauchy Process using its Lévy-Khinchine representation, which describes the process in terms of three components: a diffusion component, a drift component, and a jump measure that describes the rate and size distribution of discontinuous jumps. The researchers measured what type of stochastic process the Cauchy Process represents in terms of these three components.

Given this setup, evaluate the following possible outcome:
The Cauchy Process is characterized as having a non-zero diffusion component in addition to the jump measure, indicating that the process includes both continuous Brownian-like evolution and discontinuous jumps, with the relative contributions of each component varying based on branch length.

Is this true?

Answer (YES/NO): NO